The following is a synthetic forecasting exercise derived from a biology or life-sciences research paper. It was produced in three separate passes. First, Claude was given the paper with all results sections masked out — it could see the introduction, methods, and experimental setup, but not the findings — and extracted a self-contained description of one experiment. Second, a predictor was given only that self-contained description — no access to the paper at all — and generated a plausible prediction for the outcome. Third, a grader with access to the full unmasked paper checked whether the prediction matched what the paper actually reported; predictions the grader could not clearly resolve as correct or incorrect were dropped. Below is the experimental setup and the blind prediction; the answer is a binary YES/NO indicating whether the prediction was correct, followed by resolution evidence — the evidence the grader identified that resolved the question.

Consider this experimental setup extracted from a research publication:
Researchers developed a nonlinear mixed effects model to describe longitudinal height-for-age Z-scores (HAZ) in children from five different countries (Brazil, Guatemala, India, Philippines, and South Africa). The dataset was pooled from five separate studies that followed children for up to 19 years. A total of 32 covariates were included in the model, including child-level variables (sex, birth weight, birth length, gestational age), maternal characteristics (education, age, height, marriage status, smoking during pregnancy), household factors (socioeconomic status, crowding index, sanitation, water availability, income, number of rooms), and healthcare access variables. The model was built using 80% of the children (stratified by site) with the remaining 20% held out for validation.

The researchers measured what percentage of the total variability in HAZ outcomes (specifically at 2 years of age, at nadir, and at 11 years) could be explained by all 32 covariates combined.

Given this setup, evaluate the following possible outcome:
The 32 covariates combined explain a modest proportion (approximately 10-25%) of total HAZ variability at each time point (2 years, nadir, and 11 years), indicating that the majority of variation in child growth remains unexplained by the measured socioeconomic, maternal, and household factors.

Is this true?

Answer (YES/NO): YES